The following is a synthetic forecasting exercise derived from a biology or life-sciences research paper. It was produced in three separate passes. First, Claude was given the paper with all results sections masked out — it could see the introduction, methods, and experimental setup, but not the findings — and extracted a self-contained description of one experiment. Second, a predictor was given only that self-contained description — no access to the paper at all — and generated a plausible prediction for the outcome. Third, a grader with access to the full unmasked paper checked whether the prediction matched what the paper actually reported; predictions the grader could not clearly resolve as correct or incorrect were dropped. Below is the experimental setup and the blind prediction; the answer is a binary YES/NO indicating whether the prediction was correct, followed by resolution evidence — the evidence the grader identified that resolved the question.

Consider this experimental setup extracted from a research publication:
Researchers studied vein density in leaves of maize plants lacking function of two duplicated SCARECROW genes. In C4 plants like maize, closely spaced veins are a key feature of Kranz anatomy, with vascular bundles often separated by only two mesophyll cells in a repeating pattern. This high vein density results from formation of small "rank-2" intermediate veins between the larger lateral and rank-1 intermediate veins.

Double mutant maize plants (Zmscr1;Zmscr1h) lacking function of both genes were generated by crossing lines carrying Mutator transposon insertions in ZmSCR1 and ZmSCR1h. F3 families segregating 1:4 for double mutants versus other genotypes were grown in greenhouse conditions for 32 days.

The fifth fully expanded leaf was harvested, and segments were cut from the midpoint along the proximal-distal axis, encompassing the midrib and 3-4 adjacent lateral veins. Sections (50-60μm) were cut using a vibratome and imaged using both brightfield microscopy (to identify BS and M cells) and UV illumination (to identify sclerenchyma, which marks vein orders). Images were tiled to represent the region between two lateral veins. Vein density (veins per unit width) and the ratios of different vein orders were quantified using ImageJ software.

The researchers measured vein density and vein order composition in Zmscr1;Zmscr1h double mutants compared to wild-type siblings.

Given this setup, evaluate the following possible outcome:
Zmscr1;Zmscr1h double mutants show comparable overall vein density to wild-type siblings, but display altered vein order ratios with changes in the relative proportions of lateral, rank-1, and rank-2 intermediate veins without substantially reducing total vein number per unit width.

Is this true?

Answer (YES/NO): NO